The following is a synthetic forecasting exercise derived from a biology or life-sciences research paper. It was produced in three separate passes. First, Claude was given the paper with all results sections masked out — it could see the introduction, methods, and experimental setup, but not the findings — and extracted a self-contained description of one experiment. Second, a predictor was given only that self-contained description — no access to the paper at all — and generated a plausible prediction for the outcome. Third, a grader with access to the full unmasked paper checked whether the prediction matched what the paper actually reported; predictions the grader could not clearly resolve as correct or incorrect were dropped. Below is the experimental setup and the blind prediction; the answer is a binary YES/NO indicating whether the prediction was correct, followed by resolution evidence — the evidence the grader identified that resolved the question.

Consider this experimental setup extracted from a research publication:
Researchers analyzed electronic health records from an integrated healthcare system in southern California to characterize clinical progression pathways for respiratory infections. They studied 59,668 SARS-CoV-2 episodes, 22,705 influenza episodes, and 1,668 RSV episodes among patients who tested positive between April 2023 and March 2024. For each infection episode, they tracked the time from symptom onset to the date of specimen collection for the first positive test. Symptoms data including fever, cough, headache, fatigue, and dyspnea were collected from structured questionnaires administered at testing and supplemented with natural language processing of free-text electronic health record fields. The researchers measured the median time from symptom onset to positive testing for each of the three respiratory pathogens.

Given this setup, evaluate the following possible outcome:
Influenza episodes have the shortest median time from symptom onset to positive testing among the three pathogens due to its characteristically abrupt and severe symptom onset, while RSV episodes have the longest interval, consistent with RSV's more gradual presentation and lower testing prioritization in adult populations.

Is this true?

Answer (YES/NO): NO